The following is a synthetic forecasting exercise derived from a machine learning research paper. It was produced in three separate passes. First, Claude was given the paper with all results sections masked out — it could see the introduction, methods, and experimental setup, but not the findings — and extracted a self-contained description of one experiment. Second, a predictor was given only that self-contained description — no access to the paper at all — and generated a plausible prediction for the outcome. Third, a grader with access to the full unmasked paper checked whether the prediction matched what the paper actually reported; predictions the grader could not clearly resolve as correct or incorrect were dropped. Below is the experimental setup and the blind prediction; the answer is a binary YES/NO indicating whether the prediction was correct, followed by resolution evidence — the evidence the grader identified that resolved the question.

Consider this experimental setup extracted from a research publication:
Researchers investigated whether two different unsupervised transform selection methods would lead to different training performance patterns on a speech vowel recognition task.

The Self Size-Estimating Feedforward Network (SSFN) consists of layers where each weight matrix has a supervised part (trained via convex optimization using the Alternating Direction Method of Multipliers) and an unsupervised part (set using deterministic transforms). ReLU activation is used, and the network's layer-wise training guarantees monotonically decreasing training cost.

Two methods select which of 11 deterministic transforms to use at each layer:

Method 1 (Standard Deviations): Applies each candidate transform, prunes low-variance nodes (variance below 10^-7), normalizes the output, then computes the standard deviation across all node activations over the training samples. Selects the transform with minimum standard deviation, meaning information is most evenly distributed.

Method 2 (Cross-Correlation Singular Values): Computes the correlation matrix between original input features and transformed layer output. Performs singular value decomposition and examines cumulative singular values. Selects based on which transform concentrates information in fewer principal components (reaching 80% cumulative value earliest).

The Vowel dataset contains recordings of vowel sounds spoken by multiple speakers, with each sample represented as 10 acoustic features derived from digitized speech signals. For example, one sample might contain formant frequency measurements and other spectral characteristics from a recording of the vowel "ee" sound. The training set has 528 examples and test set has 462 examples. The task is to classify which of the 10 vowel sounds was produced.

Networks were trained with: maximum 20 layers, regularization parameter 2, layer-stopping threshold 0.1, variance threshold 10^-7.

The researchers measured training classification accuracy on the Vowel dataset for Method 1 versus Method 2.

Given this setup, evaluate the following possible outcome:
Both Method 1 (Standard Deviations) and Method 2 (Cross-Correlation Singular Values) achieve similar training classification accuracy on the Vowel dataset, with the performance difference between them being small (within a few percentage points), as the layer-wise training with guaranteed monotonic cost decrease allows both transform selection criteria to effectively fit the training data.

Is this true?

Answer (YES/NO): NO